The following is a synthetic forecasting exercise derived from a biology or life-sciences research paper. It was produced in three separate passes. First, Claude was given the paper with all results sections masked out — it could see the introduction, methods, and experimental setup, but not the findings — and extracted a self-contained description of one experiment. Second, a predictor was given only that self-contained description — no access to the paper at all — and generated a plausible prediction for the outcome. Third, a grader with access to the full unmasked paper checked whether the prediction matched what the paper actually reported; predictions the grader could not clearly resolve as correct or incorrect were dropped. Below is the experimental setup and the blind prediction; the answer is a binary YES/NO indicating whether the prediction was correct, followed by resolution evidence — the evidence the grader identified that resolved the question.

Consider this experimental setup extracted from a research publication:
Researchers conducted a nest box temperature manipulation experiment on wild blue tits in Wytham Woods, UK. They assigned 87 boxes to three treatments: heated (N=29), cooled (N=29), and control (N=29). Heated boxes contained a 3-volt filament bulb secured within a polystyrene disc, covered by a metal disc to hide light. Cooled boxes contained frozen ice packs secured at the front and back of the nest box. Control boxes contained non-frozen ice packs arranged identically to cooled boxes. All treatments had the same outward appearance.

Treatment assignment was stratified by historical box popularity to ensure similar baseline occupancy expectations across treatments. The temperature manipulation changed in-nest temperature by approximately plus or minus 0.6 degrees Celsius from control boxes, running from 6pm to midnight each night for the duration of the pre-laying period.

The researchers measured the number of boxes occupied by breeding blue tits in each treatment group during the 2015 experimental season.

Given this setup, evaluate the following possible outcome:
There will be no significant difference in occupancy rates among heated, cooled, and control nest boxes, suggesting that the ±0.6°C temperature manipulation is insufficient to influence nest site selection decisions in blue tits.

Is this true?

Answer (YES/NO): YES